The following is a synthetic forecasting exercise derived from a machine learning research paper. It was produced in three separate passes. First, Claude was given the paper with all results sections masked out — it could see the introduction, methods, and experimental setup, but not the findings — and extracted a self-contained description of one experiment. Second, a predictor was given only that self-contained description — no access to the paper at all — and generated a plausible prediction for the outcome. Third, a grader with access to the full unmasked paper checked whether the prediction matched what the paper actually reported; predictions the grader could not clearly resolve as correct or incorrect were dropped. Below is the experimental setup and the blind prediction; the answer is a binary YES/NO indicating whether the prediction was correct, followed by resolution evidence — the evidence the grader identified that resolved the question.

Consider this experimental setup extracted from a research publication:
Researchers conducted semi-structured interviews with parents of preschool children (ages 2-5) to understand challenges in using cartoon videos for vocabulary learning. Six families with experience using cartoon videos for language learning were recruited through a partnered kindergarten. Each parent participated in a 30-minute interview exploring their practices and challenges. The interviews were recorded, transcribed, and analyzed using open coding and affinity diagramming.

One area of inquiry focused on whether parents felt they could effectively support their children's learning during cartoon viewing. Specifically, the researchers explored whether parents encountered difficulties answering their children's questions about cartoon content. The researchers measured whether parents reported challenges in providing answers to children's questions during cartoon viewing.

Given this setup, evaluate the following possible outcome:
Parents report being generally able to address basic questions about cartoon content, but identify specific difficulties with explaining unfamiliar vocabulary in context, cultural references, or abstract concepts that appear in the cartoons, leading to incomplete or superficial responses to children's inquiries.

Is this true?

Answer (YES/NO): NO